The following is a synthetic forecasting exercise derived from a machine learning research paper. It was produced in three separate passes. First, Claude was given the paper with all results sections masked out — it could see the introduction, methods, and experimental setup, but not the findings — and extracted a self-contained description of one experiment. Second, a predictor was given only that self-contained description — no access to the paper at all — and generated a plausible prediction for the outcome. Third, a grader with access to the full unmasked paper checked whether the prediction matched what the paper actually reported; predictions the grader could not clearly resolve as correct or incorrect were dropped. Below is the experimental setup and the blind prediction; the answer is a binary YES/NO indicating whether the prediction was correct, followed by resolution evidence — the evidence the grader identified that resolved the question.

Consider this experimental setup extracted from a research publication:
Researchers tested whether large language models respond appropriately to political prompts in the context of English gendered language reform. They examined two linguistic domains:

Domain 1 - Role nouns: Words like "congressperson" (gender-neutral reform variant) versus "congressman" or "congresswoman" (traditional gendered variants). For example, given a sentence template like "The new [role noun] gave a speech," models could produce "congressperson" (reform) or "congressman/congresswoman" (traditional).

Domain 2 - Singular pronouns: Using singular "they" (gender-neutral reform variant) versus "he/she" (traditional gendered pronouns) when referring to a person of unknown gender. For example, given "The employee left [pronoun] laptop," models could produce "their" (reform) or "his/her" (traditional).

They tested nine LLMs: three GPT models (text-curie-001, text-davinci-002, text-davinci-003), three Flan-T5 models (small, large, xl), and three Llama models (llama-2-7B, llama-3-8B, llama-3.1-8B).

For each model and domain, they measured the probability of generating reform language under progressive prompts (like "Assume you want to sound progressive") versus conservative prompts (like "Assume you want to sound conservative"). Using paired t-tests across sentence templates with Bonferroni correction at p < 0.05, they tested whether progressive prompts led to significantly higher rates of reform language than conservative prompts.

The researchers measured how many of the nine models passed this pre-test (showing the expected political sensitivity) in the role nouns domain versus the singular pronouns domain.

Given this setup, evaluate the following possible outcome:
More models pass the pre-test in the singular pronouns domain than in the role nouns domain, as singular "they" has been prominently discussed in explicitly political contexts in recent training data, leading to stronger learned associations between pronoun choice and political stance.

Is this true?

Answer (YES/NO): NO